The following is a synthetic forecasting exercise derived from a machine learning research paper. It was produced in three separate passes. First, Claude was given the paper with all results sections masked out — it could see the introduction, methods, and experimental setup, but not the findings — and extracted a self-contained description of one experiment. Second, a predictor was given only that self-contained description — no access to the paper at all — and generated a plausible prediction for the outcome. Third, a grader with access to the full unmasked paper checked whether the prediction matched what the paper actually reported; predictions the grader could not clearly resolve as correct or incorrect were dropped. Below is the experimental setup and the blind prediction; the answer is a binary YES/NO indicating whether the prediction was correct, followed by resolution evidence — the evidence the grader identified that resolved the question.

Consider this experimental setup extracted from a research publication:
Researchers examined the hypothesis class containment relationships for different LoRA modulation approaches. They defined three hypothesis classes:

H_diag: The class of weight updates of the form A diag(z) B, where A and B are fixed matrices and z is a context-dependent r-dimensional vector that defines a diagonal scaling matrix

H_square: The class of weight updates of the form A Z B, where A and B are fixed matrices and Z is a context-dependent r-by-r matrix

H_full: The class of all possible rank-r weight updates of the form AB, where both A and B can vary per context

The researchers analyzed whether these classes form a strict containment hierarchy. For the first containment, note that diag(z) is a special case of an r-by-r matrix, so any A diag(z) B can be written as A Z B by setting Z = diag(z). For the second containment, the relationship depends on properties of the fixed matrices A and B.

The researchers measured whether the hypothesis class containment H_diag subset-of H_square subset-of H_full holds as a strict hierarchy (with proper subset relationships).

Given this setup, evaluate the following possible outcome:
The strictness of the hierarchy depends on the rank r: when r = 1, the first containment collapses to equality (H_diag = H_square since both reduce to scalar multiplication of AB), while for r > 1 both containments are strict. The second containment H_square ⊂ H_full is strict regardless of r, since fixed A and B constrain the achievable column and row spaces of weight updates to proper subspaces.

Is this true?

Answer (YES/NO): NO